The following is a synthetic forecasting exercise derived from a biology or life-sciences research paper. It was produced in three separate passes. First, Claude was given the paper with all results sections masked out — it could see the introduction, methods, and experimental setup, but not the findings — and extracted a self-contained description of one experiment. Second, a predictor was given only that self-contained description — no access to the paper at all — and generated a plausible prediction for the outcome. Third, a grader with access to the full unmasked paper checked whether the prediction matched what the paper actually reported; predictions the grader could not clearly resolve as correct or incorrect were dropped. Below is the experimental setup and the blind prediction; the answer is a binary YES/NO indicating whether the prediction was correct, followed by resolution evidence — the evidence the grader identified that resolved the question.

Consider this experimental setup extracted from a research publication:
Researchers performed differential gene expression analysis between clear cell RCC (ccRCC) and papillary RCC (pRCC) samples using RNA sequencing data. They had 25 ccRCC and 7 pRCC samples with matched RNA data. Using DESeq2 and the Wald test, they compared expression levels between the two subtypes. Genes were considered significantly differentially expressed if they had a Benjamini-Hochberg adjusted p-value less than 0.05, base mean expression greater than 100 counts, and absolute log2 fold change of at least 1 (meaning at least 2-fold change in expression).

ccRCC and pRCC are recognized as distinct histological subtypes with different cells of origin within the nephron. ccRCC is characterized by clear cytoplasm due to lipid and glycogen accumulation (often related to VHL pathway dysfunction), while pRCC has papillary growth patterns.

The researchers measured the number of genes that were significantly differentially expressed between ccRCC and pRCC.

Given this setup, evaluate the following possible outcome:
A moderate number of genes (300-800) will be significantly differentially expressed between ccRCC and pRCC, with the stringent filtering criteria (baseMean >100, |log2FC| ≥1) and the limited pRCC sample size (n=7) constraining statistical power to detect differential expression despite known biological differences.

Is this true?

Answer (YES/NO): NO